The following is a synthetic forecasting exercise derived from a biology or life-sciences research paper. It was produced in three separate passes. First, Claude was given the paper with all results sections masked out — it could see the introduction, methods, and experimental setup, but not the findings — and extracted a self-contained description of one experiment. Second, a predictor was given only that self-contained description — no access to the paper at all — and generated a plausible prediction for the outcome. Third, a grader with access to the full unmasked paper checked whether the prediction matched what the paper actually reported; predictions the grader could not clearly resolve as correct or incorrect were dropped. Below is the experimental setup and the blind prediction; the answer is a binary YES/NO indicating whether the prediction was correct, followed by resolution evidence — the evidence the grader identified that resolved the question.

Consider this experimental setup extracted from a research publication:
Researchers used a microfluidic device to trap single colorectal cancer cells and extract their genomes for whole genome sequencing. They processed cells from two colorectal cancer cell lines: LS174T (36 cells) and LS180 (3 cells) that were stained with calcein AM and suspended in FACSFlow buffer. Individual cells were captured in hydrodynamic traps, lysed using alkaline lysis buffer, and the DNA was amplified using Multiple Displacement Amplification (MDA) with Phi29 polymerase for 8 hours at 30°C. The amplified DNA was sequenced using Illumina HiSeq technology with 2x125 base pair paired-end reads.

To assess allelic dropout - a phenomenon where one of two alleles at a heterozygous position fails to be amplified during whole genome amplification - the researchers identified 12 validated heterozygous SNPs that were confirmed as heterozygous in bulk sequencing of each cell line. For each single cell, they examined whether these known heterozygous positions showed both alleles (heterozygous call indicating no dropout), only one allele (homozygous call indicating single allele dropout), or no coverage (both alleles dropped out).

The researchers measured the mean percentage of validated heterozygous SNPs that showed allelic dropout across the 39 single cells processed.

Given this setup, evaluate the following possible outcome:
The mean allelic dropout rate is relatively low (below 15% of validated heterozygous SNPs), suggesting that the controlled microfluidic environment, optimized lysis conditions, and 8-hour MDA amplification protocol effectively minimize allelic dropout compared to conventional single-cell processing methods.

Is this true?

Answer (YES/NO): NO